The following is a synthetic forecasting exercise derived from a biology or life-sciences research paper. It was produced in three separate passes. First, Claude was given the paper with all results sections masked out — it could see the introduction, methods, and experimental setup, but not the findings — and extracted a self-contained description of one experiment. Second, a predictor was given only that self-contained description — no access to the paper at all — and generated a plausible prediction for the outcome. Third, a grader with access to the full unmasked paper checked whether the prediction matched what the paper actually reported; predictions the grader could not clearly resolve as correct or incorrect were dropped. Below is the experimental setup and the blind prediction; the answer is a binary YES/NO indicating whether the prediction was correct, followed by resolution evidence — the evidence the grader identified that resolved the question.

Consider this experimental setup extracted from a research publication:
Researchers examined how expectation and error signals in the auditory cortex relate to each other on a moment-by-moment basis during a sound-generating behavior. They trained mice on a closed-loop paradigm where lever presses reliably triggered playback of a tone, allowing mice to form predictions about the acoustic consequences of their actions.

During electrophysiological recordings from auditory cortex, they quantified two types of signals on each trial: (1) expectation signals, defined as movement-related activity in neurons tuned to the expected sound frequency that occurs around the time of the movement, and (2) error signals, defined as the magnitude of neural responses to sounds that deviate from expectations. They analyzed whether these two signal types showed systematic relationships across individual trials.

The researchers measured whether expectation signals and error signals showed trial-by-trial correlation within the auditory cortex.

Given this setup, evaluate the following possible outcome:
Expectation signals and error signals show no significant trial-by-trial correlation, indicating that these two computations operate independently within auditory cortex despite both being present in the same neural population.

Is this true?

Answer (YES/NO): NO